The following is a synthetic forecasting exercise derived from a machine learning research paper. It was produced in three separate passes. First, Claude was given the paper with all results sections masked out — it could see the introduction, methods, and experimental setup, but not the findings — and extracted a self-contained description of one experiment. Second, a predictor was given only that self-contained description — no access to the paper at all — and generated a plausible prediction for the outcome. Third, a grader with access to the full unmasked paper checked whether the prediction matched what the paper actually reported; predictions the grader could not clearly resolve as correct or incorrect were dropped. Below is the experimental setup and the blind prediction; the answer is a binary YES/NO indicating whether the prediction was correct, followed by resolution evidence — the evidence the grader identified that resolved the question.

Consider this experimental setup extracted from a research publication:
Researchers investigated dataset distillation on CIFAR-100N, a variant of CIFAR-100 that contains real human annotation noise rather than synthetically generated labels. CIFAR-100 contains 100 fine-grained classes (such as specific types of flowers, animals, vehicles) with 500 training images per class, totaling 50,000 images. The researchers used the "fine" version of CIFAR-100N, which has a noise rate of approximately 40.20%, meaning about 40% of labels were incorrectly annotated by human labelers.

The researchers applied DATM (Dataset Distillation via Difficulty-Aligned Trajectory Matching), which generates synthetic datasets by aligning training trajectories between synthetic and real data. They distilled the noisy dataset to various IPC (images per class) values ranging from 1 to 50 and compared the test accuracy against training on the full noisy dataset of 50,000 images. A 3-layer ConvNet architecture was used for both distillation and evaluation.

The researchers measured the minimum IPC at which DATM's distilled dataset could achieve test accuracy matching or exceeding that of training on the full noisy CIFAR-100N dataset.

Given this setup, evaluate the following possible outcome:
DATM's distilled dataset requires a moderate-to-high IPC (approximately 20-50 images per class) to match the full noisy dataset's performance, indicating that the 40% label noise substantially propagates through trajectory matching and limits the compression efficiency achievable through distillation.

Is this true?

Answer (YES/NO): NO